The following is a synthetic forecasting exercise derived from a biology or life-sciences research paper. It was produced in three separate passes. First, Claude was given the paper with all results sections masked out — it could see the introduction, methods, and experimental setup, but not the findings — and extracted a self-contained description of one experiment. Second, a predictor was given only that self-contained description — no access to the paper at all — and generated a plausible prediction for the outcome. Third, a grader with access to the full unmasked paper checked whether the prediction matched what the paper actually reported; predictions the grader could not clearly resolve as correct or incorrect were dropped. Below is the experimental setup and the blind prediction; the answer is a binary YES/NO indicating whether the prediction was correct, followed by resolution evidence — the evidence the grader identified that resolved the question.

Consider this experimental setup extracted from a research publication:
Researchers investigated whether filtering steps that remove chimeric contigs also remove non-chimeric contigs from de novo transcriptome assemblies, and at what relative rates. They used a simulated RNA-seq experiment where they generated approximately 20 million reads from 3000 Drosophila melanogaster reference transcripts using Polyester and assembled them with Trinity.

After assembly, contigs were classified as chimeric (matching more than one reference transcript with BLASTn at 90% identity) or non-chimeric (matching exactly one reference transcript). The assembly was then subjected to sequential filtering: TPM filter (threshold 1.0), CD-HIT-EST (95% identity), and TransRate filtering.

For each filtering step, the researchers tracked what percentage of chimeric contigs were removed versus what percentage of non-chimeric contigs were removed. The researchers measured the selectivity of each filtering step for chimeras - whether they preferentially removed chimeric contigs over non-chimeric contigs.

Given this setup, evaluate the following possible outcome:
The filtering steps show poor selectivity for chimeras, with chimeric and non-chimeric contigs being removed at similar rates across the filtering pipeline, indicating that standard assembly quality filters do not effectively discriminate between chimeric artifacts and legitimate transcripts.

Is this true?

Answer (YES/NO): NO